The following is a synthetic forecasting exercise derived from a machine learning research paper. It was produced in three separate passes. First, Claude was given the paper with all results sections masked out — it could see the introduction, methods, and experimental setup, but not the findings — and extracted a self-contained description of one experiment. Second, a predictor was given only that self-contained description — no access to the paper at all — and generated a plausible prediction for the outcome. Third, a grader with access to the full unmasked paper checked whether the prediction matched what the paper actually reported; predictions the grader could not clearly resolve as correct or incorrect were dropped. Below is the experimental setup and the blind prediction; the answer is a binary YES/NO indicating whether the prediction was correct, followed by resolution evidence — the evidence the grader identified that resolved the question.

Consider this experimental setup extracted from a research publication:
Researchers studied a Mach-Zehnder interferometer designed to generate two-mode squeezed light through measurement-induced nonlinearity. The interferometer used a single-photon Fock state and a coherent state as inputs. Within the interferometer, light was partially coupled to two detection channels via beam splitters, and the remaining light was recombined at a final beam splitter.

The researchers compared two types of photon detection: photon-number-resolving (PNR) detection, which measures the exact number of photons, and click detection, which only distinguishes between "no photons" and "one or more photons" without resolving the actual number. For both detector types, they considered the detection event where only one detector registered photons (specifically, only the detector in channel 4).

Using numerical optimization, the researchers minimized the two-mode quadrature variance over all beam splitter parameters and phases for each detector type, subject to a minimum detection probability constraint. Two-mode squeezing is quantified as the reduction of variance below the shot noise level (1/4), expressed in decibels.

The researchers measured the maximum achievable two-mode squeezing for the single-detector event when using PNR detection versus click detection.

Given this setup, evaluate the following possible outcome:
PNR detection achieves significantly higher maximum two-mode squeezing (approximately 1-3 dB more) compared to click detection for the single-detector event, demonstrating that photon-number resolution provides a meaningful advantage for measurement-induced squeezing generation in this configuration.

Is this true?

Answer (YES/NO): NO